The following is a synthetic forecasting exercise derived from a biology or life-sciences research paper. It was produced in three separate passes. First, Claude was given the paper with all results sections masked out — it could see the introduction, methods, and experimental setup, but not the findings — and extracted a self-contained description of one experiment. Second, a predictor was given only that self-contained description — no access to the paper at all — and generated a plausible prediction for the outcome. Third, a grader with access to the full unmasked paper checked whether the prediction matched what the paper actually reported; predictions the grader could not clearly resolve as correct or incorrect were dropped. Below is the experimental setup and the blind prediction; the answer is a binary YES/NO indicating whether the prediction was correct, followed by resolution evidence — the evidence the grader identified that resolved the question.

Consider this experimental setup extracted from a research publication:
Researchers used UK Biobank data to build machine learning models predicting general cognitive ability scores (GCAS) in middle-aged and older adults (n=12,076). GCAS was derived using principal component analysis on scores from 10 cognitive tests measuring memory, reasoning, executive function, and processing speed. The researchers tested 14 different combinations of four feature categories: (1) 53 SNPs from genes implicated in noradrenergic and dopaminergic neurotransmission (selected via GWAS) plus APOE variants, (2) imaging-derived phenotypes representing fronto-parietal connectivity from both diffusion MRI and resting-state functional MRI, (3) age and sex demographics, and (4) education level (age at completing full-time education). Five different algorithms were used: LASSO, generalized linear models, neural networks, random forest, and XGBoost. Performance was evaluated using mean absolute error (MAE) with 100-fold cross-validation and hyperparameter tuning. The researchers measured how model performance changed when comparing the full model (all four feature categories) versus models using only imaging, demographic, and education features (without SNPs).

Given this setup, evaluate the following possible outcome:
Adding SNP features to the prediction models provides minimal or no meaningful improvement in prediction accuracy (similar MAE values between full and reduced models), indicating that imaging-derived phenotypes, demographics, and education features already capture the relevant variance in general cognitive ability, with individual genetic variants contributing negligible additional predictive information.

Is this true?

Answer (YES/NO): YES